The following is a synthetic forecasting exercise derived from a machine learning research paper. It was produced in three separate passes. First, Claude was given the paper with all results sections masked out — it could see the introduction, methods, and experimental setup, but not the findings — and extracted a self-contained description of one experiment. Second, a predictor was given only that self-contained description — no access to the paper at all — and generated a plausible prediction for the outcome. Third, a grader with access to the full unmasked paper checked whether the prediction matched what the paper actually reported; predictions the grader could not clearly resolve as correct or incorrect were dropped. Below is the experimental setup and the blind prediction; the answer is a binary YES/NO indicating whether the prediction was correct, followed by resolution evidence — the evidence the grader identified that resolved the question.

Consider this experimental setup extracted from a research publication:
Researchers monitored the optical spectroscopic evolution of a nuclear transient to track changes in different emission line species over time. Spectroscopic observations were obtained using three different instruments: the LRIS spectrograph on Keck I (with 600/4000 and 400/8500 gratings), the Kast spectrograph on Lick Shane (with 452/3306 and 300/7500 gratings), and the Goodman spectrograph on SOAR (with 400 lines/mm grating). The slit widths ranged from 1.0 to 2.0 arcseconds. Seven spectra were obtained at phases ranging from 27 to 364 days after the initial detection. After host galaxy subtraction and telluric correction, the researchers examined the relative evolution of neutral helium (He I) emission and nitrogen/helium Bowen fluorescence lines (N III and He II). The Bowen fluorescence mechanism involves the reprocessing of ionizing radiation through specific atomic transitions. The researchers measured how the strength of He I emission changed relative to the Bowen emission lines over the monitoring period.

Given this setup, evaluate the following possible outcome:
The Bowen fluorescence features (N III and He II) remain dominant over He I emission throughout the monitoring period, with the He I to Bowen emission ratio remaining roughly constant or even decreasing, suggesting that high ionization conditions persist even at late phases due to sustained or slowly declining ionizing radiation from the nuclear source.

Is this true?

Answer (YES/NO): NO